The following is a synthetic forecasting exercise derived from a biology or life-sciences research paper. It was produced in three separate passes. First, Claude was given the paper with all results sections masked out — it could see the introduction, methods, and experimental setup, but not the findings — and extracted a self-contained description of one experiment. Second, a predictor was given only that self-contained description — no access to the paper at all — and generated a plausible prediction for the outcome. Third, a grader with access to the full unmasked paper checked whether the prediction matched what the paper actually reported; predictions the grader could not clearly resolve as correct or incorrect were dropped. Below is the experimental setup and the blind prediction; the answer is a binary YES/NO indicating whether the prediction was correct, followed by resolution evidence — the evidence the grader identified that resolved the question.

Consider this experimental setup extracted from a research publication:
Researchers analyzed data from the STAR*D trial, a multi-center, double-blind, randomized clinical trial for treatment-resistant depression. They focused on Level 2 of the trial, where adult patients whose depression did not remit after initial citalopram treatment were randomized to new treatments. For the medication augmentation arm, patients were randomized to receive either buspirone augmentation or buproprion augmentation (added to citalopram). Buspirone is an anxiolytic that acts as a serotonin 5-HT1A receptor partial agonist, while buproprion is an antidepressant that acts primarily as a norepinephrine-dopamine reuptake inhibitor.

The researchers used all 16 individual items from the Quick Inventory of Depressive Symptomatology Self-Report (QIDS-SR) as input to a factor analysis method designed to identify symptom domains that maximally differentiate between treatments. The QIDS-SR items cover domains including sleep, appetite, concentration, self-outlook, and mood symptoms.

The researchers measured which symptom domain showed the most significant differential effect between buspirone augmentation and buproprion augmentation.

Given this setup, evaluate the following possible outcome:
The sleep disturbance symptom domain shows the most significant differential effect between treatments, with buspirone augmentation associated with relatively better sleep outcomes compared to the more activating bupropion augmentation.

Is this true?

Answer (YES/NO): NO